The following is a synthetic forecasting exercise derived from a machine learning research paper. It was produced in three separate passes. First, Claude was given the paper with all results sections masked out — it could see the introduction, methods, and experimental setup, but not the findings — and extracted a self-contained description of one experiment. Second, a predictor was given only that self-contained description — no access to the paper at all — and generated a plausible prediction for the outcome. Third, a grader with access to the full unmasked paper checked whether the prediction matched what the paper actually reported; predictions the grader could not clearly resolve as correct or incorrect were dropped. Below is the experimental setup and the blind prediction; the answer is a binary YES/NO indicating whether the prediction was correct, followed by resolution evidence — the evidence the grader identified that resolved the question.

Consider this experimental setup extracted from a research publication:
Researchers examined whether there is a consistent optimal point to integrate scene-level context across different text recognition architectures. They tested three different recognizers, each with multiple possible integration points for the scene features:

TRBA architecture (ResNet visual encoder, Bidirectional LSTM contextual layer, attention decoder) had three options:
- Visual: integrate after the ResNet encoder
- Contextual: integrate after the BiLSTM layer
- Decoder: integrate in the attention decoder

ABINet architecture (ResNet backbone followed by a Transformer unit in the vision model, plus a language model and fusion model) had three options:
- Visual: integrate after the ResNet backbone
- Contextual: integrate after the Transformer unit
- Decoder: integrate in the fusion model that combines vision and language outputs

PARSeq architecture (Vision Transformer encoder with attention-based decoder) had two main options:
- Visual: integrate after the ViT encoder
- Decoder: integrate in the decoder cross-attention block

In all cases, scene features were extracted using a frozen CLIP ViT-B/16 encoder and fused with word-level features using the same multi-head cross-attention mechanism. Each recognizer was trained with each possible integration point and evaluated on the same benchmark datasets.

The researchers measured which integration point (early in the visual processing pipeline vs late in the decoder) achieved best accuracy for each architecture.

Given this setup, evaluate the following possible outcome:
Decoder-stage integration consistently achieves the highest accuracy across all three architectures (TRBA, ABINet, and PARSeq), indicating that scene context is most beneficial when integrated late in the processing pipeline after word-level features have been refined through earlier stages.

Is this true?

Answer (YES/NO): NO